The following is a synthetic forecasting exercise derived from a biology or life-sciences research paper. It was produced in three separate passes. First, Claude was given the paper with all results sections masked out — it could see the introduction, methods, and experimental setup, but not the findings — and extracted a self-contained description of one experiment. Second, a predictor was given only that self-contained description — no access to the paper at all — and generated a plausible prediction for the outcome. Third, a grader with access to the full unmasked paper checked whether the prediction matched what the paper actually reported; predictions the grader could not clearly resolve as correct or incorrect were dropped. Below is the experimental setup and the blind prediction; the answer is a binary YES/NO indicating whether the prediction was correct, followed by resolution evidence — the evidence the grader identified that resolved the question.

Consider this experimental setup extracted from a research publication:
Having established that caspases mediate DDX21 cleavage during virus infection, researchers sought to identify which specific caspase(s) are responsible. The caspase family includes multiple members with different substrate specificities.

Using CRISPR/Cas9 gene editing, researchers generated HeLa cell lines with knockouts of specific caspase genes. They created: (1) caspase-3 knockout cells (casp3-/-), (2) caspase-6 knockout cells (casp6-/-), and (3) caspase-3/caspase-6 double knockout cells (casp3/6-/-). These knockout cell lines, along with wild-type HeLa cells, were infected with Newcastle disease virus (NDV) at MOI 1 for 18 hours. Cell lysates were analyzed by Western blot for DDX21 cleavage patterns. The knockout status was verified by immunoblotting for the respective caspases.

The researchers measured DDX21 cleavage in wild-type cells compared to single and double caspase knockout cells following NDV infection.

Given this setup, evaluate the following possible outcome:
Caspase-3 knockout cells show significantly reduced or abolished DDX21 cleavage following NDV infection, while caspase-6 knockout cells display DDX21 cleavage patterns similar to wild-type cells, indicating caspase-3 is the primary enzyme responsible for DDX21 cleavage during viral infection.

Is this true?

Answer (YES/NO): NO